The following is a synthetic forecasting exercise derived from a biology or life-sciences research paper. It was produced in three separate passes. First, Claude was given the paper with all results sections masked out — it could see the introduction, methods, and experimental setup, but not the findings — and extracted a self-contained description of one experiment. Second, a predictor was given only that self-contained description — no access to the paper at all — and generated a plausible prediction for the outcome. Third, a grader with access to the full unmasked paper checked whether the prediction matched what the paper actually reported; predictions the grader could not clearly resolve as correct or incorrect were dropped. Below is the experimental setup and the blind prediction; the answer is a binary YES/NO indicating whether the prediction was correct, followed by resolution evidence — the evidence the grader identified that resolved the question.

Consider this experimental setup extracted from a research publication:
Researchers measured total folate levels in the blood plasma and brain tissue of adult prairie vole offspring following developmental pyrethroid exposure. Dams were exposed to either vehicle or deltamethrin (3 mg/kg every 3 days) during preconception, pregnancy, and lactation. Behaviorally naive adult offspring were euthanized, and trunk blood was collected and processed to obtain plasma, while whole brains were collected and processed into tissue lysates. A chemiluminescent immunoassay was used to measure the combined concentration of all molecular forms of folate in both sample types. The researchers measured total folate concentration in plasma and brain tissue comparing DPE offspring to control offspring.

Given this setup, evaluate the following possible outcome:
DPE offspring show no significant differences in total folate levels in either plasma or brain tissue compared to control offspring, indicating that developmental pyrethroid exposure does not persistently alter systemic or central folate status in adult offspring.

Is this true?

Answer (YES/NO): NO